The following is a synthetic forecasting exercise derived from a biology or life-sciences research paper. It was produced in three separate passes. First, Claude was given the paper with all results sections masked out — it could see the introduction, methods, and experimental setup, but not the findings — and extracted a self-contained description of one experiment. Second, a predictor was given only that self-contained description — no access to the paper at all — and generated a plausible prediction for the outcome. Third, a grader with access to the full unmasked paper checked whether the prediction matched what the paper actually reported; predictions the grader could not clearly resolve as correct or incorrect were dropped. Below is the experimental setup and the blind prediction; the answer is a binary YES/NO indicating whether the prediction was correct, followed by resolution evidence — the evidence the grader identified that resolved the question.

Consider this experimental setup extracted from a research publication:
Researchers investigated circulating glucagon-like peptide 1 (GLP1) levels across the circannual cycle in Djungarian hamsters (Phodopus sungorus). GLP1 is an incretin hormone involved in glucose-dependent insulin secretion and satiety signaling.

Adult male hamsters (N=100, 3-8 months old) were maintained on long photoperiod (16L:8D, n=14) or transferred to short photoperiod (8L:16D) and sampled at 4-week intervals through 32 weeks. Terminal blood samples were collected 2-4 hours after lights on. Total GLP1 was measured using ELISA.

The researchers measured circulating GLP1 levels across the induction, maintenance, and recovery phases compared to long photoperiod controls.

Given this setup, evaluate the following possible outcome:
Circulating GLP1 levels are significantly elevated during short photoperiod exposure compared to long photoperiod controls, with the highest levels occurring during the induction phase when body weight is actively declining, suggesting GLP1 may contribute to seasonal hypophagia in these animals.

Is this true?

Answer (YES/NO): NO